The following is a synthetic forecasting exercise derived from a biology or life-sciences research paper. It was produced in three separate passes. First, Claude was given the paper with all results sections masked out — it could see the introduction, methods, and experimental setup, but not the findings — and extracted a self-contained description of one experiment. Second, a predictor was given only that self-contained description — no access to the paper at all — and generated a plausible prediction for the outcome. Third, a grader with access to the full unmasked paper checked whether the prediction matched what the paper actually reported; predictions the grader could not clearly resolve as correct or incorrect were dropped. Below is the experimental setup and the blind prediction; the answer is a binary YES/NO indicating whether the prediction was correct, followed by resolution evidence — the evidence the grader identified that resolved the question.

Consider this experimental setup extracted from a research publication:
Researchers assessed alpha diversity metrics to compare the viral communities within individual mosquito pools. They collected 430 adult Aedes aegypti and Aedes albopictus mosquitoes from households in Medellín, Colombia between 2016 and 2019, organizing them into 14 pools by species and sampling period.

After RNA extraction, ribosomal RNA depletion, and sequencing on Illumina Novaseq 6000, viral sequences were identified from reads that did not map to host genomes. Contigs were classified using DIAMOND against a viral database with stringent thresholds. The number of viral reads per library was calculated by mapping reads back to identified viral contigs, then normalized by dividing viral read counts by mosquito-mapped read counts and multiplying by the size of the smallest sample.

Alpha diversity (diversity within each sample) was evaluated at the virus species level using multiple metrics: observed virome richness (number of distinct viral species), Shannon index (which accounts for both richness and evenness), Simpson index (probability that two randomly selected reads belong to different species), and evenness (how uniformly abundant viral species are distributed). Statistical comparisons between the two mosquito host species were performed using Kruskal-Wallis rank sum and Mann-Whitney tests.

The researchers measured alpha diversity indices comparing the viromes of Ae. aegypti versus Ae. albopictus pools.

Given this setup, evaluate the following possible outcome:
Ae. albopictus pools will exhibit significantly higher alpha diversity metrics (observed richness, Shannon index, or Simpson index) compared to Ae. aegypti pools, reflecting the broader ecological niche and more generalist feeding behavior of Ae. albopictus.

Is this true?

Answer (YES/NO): NO